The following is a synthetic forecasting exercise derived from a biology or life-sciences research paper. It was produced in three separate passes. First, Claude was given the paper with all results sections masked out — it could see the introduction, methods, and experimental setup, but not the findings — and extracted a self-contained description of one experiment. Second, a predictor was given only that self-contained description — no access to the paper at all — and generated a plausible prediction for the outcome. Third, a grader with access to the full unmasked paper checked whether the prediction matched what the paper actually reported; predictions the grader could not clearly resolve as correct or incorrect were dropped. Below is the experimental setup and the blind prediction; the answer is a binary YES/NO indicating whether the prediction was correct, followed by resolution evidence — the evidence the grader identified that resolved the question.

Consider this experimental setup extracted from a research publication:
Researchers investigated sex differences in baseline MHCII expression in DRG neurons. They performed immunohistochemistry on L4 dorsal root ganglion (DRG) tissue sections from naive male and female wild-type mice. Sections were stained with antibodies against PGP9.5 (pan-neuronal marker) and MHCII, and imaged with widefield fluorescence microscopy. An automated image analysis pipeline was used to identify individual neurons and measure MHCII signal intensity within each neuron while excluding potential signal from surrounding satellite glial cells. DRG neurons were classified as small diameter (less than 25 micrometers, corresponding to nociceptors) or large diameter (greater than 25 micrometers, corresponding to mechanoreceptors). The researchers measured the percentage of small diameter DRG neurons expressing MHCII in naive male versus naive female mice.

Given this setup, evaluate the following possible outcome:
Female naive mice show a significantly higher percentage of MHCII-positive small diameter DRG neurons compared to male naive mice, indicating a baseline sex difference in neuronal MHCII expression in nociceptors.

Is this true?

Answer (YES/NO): NO